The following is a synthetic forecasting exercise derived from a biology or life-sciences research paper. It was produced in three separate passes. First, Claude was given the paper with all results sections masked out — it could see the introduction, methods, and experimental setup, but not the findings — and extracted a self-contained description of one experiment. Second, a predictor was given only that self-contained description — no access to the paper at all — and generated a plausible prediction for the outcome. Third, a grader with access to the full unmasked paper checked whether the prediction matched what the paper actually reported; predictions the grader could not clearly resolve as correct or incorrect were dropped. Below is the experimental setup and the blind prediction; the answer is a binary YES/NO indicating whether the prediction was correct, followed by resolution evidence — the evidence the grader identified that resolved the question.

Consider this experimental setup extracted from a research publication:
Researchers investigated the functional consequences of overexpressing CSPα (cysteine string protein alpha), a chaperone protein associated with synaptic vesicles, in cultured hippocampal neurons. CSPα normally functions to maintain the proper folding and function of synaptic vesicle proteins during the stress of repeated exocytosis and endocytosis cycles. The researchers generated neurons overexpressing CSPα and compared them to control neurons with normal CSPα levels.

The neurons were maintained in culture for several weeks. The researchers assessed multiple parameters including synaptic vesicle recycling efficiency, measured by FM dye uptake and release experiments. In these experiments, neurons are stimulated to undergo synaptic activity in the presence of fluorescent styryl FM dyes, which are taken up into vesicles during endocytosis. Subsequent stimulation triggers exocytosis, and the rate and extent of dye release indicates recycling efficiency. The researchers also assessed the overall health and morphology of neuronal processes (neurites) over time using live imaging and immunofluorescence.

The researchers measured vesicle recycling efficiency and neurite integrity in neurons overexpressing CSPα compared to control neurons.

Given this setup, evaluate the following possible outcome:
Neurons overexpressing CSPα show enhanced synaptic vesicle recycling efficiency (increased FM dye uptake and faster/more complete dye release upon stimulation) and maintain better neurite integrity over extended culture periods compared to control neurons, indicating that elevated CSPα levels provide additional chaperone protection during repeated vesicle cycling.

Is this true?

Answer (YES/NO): NO